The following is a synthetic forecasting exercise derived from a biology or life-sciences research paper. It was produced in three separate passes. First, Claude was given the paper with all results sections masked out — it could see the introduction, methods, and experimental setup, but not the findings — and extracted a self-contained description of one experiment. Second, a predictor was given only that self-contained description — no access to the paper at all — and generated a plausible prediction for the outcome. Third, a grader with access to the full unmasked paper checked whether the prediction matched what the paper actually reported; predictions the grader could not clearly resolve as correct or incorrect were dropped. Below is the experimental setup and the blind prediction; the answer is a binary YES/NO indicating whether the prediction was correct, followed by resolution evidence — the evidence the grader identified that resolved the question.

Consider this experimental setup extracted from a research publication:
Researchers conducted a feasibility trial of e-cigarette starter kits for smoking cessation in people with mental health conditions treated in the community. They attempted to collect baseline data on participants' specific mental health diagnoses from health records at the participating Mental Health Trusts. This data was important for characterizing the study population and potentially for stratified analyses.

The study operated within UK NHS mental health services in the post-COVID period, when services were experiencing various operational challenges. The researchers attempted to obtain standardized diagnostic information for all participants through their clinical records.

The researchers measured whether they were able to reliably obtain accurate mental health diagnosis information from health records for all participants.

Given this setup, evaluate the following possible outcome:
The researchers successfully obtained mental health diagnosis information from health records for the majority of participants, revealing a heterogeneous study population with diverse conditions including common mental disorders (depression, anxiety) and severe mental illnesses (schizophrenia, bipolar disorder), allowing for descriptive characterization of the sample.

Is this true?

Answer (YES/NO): NO